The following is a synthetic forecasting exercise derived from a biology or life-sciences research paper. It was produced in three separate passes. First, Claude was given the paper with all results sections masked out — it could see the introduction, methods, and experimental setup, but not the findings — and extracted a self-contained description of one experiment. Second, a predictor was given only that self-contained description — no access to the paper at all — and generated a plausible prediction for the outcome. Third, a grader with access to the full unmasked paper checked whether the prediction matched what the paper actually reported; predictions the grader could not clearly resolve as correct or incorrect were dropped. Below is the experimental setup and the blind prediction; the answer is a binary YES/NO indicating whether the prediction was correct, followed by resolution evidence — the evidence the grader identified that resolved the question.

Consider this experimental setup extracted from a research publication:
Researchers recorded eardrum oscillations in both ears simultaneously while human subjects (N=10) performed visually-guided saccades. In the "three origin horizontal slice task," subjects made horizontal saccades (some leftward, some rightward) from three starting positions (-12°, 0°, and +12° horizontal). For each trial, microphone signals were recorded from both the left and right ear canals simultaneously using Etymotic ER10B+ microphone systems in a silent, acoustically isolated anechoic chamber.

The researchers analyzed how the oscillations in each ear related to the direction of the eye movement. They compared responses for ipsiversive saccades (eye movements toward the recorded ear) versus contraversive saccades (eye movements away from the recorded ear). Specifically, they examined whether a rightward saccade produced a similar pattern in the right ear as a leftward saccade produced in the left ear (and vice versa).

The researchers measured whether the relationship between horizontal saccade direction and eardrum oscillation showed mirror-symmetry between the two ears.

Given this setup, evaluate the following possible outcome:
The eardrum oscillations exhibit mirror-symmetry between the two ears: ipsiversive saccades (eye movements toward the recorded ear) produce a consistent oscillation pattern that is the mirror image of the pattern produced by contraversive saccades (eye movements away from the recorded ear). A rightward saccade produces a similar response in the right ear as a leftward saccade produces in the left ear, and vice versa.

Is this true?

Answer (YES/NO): YES